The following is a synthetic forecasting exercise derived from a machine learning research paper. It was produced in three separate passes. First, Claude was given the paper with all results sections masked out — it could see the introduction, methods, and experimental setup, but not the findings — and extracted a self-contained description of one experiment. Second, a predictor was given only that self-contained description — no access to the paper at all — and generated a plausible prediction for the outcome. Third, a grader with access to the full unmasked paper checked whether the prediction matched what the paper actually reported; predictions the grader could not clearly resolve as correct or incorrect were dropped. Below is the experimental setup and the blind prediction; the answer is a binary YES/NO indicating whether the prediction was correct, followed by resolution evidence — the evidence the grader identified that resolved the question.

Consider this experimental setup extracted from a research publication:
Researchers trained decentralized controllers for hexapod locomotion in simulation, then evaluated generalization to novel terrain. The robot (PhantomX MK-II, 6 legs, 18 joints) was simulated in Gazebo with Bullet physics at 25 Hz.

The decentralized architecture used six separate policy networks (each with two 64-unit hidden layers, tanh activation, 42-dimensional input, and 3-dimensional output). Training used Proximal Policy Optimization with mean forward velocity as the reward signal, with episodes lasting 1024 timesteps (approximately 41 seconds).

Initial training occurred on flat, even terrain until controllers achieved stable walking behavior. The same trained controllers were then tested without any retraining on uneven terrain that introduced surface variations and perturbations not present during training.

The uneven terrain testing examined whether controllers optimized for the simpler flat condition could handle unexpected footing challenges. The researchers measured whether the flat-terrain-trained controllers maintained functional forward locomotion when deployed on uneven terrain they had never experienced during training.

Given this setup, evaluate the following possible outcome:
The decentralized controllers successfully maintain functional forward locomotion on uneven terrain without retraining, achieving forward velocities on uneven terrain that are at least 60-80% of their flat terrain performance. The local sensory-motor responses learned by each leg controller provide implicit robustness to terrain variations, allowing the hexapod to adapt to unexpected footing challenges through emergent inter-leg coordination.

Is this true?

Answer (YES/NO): YES